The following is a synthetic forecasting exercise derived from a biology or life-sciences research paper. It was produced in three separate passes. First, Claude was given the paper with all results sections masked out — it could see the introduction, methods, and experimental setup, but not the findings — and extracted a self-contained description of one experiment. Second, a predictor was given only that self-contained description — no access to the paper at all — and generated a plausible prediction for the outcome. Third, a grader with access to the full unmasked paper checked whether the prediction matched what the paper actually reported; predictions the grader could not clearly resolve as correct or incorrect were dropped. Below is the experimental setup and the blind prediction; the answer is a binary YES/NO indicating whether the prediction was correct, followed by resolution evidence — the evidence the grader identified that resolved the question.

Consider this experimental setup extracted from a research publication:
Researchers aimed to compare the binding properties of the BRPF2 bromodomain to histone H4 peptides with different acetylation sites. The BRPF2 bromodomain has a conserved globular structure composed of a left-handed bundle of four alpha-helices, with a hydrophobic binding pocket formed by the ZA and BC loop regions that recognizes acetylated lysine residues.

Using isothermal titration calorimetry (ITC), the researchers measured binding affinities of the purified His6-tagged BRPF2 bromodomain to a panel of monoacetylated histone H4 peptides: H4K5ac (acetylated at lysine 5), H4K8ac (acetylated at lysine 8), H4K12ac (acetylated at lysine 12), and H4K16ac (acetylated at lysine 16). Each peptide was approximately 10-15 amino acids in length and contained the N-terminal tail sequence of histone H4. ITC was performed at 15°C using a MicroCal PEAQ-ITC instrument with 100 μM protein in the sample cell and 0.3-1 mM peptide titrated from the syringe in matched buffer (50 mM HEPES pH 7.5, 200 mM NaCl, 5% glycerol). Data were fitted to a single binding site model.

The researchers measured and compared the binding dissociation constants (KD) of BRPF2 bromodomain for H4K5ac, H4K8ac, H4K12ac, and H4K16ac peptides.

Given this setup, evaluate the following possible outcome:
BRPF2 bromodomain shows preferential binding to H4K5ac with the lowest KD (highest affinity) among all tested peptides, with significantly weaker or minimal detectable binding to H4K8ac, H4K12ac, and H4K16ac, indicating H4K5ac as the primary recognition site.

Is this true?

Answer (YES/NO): NO